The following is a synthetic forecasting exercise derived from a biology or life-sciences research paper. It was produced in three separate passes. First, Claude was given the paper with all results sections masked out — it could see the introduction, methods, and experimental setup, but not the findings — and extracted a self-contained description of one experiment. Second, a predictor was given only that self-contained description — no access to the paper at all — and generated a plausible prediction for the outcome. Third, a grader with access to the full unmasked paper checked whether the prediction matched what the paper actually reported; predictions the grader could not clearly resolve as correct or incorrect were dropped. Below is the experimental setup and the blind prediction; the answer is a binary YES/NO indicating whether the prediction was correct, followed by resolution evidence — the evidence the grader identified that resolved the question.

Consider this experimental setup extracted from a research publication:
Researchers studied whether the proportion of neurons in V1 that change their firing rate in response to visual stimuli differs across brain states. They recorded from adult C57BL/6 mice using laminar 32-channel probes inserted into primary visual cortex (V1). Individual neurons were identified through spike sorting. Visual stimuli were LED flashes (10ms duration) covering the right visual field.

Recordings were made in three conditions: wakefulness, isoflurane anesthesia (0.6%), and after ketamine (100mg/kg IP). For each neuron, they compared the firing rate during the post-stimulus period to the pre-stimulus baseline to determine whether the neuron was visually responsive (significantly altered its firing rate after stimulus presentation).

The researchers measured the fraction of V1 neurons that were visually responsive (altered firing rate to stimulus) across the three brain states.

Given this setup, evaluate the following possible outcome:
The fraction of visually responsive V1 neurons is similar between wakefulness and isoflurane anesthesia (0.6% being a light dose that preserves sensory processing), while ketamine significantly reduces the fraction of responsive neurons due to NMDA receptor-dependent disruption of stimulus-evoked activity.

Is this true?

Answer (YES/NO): NO